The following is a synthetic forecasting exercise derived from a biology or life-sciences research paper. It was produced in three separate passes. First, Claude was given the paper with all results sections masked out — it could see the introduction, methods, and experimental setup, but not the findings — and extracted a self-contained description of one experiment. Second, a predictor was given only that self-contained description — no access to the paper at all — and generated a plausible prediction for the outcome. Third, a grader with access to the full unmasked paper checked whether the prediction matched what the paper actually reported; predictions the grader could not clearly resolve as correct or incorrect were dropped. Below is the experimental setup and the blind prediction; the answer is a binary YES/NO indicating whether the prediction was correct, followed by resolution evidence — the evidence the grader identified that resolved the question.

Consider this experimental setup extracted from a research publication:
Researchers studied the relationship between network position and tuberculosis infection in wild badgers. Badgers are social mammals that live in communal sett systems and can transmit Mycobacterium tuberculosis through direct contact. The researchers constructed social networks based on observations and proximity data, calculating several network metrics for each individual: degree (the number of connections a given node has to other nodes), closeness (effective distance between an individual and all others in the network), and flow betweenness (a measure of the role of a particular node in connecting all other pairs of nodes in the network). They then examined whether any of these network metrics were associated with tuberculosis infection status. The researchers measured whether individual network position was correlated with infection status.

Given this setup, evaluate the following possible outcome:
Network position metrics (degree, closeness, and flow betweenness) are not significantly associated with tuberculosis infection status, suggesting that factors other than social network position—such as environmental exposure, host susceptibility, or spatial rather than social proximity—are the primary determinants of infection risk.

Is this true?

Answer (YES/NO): NO